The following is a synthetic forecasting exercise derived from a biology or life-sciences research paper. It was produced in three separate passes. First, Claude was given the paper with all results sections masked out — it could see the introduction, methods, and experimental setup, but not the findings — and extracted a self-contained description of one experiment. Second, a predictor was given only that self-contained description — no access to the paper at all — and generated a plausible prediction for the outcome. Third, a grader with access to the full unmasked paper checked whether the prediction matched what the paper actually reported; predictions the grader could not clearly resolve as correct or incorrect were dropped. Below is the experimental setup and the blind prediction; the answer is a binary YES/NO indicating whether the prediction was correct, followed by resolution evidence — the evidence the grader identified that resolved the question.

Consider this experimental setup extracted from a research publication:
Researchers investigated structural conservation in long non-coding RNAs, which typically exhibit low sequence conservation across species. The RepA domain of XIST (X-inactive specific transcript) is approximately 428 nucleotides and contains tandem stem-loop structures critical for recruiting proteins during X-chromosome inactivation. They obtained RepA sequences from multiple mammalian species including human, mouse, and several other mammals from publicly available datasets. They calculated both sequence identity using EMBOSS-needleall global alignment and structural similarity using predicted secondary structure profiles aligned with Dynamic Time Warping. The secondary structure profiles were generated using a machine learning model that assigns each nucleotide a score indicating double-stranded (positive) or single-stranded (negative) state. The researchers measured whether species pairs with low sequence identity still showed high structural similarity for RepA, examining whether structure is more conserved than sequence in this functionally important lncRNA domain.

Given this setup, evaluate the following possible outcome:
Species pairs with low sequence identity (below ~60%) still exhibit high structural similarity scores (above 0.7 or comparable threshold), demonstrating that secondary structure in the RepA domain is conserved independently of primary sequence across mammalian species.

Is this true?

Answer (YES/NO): YES